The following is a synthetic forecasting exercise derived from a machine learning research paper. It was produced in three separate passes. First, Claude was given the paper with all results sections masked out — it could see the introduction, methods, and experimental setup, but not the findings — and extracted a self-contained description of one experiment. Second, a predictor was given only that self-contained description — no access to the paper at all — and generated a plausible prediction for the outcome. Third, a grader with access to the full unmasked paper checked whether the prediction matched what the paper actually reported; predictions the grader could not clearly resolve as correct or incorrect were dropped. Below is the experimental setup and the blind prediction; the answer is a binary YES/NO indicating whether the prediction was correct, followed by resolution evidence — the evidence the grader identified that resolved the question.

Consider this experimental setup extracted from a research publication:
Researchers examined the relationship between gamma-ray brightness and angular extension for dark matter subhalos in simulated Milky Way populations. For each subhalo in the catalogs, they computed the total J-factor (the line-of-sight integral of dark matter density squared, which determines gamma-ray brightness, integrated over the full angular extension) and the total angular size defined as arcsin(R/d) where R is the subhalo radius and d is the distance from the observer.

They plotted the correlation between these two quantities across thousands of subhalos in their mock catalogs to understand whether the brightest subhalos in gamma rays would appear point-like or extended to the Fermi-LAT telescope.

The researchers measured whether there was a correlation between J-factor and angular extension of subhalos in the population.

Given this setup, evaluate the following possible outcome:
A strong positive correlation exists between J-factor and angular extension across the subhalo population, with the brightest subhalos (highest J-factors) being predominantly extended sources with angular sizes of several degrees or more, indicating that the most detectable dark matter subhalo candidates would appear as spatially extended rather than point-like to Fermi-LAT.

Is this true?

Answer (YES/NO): YES